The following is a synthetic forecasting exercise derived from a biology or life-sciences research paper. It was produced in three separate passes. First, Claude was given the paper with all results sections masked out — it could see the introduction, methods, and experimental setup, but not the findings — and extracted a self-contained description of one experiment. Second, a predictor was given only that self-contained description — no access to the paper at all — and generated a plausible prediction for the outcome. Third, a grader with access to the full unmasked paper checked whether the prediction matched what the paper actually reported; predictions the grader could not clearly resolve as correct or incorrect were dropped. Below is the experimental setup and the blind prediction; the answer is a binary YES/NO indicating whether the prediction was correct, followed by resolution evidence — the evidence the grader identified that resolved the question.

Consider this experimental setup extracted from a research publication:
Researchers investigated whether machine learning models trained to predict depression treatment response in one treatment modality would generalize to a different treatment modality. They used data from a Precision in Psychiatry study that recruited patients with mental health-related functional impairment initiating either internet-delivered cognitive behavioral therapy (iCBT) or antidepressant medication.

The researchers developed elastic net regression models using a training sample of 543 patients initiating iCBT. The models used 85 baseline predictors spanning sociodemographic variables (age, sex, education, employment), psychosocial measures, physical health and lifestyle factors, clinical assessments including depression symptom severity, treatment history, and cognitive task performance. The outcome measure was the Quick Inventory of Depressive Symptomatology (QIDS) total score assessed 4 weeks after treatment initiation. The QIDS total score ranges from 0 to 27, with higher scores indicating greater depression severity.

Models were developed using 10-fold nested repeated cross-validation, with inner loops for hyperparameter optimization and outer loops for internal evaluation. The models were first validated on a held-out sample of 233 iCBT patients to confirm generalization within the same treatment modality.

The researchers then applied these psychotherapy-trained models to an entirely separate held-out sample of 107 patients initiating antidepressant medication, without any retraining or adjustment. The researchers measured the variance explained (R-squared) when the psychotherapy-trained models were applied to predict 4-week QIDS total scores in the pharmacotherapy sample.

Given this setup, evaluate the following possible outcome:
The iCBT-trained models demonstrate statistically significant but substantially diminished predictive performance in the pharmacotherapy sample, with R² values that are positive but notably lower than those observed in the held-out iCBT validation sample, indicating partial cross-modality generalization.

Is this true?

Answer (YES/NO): YES